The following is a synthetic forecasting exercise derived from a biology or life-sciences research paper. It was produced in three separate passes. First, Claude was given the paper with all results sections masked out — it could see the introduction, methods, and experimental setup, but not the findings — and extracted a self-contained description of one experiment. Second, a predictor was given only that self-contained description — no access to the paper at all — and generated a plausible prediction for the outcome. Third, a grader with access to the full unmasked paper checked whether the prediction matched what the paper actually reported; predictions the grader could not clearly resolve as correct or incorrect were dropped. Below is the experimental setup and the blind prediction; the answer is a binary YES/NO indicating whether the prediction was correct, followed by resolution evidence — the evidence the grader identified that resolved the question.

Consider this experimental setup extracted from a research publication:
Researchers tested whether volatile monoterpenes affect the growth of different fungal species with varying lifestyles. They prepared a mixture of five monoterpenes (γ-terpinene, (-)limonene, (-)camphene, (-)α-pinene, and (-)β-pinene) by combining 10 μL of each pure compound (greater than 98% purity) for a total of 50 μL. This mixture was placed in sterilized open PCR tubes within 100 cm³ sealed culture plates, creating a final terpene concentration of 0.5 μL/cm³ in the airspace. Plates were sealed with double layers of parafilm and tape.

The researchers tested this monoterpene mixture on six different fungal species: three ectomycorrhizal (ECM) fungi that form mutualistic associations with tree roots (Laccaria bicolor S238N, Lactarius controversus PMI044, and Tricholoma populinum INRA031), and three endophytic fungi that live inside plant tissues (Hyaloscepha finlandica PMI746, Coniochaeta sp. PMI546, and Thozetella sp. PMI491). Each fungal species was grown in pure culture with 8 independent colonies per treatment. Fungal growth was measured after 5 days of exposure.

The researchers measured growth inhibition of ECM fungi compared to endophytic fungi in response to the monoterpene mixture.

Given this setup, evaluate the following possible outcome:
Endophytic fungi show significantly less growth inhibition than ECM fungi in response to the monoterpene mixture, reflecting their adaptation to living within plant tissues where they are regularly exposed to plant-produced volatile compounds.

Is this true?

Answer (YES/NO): YES